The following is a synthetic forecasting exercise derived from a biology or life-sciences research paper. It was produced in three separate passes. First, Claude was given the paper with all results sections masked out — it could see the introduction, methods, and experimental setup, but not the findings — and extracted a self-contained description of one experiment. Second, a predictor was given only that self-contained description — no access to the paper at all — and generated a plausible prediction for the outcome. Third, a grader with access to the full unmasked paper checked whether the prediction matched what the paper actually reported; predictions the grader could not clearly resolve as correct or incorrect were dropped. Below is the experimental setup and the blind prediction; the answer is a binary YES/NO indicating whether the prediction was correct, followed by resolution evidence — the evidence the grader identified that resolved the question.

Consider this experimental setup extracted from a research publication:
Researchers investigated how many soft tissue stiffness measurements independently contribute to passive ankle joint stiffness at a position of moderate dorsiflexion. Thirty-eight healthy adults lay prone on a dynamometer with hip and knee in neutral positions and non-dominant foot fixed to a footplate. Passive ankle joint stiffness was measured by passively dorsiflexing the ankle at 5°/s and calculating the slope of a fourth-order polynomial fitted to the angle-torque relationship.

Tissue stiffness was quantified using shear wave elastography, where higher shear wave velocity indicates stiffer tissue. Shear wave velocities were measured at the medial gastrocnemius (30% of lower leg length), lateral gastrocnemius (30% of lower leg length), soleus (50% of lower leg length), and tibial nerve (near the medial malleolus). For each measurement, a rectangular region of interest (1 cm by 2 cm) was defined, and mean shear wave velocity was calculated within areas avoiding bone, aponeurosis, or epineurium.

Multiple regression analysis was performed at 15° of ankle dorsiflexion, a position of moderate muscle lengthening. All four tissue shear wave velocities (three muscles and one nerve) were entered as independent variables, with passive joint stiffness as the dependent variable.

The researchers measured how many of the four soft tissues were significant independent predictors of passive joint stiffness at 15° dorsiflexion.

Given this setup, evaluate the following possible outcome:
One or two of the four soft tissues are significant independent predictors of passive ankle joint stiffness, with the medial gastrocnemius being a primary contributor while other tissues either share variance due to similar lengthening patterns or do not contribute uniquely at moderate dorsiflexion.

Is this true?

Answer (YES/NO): NO